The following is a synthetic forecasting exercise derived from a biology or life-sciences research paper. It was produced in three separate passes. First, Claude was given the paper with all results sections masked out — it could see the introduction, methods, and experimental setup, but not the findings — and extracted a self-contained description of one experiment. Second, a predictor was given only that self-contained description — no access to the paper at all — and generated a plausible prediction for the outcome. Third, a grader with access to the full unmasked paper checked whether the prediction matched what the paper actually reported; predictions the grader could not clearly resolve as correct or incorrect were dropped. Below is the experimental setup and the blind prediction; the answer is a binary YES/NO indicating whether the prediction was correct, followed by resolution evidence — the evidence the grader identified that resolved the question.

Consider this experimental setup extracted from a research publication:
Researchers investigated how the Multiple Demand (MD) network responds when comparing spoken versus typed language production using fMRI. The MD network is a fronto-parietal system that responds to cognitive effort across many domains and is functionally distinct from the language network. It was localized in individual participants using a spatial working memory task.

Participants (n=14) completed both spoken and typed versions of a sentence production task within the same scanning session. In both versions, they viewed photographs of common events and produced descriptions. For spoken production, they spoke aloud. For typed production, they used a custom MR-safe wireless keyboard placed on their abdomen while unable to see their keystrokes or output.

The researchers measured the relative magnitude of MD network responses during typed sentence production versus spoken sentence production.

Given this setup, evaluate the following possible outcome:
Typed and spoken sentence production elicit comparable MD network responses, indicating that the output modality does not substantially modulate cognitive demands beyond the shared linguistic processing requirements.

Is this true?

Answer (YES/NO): NO